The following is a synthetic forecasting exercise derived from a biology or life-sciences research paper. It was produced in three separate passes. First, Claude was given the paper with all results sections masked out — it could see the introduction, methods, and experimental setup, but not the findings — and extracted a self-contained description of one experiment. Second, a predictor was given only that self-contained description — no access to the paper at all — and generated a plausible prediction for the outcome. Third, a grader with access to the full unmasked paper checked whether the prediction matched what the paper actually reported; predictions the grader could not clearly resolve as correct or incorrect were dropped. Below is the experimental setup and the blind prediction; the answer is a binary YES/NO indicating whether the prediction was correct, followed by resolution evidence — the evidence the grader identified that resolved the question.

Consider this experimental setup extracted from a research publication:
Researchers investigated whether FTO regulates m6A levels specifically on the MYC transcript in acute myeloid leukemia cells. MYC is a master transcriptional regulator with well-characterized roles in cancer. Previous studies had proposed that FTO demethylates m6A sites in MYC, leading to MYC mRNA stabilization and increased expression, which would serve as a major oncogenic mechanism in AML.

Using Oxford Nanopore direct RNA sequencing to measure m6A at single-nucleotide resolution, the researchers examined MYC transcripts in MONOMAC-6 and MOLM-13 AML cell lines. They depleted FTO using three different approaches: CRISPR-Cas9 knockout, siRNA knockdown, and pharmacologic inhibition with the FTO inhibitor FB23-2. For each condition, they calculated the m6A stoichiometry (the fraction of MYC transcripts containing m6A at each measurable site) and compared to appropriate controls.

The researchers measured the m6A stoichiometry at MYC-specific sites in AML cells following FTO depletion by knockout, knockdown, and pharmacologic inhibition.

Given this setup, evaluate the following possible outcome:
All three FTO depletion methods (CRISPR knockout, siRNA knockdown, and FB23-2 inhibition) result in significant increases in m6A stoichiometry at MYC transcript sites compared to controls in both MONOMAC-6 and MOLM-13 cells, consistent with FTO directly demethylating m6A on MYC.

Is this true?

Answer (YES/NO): NO